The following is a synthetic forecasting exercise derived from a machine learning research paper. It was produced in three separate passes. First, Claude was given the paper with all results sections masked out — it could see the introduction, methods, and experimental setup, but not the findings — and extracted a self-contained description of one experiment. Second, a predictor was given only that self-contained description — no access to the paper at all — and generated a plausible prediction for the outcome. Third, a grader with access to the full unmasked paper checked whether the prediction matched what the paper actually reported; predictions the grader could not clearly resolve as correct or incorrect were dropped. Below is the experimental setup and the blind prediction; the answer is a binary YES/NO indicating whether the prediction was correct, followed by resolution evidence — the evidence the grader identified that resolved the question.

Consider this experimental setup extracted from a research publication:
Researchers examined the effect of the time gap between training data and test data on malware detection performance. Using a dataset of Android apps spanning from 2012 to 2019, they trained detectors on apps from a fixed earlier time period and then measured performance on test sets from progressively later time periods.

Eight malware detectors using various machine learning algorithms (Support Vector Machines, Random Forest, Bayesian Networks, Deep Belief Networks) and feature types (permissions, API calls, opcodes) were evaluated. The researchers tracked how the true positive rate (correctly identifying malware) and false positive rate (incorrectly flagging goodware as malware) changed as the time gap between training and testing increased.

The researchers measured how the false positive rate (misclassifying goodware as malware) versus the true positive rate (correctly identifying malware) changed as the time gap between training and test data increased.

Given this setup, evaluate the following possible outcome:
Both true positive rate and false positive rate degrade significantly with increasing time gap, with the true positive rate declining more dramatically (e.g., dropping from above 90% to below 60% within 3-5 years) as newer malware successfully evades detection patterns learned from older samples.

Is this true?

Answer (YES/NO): NO